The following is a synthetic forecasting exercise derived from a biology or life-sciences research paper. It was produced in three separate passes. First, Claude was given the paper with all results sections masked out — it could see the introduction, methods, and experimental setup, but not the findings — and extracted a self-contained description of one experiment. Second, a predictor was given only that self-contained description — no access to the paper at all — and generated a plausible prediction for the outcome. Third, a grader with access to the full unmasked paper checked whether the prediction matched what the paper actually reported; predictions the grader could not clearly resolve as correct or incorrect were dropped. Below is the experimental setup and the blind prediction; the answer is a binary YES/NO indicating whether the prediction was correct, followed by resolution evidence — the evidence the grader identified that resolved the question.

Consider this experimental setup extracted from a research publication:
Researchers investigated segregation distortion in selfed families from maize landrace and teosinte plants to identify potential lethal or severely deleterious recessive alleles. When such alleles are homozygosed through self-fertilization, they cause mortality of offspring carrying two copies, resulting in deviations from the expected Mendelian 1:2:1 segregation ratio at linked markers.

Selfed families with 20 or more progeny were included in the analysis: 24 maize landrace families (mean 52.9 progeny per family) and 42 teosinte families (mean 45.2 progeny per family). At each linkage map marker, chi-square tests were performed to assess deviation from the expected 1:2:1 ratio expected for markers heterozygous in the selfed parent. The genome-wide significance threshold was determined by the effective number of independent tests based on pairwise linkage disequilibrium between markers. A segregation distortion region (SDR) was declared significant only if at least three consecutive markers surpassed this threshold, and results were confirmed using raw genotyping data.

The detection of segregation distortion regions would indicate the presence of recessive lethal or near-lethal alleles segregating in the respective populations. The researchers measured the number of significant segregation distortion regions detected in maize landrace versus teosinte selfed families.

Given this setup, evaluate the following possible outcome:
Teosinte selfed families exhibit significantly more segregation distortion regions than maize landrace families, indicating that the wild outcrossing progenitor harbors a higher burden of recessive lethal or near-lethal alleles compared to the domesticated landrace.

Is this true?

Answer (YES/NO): YES